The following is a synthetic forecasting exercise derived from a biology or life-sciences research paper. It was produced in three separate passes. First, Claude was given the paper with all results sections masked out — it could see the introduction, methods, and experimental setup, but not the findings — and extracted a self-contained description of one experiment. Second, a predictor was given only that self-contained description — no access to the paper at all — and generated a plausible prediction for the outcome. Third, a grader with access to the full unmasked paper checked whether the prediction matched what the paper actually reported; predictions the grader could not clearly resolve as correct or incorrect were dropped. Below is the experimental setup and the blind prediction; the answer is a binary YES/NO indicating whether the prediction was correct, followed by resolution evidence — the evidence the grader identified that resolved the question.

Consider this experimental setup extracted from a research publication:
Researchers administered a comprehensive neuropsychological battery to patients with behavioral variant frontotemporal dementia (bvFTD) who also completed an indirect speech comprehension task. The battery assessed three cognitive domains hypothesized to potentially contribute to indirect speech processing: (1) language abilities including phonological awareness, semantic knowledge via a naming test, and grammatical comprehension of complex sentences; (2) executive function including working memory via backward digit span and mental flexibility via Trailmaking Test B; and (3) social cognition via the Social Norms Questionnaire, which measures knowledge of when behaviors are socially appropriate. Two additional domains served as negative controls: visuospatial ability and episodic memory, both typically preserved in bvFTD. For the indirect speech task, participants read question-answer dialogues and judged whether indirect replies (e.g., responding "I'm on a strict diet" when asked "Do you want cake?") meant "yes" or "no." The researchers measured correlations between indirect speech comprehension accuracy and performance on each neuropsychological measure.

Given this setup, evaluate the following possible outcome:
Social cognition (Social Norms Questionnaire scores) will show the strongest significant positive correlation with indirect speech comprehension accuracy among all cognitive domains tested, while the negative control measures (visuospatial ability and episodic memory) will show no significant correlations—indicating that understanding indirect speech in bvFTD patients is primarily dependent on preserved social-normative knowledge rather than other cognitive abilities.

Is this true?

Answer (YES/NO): NO